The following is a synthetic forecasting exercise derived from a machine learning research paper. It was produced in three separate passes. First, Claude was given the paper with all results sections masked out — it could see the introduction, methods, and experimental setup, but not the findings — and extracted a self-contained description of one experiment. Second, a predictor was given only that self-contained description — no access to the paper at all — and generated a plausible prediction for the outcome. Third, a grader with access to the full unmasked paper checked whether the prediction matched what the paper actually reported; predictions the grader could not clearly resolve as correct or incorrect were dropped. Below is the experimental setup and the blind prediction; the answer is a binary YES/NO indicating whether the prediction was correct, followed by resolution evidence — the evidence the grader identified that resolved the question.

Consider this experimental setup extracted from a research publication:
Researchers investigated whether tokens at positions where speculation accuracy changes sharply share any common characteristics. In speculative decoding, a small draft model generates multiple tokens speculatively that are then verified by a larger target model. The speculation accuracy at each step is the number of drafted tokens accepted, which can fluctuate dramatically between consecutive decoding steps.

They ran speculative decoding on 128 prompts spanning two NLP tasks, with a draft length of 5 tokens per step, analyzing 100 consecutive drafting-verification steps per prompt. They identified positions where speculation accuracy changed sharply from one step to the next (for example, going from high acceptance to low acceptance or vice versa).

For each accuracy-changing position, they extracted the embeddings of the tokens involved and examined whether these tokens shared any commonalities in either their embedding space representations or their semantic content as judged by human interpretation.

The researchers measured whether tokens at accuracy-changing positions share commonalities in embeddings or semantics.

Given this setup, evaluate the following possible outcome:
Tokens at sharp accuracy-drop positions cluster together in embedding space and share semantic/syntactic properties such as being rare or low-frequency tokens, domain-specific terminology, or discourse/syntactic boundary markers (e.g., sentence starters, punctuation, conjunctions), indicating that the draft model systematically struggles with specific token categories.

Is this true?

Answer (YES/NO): NO